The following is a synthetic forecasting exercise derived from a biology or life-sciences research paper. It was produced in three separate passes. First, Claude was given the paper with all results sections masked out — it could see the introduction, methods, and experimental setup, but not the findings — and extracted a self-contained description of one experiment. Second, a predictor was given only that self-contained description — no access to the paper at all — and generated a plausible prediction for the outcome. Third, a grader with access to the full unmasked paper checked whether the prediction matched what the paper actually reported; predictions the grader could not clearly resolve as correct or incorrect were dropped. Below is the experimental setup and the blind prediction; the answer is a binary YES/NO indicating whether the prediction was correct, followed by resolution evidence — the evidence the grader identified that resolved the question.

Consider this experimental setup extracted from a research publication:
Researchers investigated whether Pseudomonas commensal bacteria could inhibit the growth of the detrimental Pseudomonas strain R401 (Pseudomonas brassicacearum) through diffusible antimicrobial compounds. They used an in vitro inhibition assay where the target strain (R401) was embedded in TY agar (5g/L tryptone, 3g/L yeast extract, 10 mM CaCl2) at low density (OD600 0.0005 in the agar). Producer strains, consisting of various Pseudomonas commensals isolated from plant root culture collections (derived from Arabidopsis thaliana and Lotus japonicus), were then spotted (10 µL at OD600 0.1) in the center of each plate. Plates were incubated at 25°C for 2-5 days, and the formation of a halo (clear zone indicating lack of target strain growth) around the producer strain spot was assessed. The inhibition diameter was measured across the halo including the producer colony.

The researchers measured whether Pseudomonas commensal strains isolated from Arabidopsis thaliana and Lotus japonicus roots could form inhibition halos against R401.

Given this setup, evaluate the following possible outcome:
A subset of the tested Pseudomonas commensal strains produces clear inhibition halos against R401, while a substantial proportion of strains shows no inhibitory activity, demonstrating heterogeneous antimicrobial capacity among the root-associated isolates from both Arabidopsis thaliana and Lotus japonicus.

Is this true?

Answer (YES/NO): YES